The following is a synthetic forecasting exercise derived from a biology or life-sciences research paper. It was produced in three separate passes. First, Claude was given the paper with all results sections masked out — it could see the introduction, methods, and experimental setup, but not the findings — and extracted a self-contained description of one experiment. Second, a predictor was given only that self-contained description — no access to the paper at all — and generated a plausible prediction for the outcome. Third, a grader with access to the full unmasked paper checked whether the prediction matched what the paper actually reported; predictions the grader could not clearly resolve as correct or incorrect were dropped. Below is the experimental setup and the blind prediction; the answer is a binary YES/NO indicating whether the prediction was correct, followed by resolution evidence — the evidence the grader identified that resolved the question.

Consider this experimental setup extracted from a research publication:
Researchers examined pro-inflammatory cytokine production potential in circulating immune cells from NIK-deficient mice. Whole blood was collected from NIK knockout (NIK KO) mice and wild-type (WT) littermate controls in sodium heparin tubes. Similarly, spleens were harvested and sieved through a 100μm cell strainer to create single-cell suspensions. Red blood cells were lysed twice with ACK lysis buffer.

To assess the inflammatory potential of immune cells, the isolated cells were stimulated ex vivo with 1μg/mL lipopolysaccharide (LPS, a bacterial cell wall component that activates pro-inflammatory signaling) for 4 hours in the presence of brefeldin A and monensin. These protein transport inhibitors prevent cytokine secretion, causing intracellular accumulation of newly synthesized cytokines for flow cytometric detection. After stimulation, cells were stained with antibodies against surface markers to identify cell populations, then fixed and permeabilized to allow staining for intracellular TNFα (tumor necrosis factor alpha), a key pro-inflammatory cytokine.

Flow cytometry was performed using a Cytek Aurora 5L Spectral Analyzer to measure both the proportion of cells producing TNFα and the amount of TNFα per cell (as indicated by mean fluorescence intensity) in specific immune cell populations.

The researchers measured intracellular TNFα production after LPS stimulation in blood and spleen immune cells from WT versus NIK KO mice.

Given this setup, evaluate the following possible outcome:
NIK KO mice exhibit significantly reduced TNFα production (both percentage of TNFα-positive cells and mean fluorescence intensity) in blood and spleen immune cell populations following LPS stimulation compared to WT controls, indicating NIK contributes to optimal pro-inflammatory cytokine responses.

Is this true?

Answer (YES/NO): NO